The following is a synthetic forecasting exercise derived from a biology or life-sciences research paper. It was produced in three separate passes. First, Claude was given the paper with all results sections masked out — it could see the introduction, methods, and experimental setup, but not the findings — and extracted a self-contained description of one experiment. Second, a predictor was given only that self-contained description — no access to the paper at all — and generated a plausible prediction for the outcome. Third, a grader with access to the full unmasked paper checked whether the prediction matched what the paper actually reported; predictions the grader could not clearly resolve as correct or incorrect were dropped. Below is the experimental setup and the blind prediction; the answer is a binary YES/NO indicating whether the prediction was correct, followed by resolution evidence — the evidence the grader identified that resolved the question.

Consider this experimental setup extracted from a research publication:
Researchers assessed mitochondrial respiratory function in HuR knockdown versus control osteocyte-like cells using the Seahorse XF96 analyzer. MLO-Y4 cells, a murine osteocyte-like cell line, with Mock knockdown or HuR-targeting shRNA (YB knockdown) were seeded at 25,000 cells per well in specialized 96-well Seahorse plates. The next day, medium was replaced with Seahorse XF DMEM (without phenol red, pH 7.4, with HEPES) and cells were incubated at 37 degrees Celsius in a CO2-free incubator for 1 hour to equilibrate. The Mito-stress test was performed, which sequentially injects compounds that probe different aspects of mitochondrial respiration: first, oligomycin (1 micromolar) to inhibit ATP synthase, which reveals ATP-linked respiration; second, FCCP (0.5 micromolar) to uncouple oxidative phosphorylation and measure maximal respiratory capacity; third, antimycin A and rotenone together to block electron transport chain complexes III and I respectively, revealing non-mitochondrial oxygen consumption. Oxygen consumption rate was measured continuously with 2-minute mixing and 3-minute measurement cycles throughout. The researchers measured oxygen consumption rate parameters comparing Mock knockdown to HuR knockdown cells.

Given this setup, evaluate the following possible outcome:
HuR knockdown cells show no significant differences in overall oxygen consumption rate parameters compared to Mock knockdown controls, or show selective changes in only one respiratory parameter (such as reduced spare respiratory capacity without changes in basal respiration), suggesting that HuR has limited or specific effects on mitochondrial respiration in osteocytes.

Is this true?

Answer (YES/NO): NO